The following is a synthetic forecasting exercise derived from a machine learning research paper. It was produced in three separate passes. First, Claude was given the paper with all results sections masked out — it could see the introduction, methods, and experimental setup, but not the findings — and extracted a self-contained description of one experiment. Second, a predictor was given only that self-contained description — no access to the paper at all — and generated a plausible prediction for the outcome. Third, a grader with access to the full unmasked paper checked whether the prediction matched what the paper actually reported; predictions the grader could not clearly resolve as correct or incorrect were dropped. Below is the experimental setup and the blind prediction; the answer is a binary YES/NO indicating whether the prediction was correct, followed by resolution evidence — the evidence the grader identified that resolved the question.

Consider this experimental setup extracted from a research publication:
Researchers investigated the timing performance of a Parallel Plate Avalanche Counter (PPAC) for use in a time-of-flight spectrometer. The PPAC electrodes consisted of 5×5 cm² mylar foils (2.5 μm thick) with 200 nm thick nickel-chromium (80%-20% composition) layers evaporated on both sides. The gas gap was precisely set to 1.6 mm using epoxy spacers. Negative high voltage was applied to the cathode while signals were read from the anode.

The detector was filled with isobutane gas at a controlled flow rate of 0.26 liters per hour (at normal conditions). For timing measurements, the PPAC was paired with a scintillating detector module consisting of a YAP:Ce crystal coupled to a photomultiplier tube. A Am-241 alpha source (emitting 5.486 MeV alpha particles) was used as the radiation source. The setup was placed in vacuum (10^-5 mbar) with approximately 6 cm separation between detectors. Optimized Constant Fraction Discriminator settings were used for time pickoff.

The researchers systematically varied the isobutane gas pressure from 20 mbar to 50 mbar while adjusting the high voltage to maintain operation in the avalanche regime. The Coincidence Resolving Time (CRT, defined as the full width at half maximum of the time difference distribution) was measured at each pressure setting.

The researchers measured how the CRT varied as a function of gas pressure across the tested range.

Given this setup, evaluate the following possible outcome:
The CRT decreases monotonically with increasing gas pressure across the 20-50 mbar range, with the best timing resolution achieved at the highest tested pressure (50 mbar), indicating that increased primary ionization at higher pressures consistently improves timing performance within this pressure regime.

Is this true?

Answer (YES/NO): NO